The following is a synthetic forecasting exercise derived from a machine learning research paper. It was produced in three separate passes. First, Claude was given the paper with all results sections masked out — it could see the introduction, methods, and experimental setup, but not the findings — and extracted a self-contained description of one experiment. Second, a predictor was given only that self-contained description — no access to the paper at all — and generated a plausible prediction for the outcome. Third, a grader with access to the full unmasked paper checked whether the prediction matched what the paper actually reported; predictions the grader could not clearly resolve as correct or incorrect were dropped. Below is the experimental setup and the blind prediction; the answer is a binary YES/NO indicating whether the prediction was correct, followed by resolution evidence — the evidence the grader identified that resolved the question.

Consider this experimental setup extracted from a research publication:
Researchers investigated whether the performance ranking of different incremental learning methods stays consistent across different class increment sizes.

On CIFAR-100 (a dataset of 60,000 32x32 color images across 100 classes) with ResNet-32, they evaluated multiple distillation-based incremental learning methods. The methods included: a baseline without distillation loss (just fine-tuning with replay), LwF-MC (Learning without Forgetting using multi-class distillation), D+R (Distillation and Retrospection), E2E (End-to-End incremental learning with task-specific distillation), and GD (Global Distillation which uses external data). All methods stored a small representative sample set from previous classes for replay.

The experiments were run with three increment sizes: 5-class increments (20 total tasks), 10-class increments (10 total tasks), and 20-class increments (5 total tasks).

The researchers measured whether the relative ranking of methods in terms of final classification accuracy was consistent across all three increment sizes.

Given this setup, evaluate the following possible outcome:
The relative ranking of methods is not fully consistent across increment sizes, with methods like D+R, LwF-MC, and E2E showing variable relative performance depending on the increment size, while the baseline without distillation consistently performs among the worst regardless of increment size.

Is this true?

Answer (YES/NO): NO